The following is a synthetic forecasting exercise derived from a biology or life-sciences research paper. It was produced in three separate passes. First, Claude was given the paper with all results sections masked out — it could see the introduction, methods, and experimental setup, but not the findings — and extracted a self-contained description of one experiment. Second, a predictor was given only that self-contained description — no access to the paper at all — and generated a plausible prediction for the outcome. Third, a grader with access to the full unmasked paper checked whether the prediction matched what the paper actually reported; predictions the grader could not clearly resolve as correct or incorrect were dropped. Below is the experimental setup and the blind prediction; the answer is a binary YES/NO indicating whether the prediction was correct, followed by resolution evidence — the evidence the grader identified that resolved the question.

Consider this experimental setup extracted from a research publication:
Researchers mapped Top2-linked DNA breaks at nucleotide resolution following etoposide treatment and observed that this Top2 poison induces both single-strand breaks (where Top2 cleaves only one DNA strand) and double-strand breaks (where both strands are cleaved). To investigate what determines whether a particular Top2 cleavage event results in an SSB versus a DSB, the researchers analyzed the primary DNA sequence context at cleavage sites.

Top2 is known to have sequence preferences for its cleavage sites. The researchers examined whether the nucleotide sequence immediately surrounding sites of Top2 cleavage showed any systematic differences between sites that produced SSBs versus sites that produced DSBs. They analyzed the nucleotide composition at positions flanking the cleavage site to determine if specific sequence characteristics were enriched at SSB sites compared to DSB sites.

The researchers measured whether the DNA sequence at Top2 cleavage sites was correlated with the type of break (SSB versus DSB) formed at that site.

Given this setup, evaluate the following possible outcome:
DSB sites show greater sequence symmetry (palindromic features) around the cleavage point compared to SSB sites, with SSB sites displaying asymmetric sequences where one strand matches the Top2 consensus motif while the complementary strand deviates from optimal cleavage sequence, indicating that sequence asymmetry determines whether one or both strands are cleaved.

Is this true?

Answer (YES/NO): YES